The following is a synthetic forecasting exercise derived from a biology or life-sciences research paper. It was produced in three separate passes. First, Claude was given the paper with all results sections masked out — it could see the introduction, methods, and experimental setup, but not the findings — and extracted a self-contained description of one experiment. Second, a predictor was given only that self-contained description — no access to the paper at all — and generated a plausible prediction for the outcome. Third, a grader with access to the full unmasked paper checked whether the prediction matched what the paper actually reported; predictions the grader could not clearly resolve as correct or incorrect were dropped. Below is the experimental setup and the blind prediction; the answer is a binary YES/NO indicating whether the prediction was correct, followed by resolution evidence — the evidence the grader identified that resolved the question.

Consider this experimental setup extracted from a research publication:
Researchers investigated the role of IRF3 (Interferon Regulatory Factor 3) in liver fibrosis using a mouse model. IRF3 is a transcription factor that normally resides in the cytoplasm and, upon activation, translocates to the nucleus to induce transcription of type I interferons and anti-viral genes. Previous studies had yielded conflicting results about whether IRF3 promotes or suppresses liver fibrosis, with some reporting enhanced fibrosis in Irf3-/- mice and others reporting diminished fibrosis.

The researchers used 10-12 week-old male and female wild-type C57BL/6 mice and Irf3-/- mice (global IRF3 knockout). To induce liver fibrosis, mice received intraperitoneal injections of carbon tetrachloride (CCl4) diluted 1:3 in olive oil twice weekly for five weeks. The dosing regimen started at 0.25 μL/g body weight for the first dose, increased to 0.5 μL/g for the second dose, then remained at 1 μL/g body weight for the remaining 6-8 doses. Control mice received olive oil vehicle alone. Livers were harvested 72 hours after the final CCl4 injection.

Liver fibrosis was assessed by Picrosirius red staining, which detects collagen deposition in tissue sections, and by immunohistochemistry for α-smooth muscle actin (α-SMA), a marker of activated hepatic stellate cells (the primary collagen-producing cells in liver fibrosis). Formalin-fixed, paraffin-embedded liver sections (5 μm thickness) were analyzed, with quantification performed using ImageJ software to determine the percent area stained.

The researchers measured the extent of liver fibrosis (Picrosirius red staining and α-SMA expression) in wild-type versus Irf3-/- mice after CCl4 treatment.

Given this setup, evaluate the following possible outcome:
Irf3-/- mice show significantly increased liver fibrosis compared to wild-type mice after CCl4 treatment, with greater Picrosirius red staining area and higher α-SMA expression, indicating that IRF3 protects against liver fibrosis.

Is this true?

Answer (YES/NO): NO